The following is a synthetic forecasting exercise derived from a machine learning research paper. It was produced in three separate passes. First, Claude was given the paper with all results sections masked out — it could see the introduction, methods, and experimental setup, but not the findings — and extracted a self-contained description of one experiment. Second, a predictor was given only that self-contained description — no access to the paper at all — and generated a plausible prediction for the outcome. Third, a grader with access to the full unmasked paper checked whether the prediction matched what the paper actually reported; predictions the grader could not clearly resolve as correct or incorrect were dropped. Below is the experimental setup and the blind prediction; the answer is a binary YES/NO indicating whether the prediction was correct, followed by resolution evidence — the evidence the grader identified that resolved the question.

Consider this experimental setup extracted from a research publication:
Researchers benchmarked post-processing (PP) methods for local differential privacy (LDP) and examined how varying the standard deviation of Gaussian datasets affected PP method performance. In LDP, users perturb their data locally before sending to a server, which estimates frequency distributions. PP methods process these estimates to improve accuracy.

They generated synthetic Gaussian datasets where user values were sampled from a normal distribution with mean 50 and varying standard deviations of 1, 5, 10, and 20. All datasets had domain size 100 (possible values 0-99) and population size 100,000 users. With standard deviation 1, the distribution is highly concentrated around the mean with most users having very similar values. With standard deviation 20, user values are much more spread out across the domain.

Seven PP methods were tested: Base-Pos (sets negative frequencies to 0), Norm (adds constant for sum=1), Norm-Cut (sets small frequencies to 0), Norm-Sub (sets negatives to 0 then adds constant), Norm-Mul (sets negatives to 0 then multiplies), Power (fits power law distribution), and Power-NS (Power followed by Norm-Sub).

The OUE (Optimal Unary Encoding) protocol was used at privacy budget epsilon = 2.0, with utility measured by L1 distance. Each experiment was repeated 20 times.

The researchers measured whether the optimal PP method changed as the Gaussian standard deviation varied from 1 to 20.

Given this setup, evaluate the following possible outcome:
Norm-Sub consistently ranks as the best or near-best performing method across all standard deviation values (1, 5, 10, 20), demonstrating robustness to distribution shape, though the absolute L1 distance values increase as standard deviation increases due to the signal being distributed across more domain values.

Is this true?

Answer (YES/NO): NO